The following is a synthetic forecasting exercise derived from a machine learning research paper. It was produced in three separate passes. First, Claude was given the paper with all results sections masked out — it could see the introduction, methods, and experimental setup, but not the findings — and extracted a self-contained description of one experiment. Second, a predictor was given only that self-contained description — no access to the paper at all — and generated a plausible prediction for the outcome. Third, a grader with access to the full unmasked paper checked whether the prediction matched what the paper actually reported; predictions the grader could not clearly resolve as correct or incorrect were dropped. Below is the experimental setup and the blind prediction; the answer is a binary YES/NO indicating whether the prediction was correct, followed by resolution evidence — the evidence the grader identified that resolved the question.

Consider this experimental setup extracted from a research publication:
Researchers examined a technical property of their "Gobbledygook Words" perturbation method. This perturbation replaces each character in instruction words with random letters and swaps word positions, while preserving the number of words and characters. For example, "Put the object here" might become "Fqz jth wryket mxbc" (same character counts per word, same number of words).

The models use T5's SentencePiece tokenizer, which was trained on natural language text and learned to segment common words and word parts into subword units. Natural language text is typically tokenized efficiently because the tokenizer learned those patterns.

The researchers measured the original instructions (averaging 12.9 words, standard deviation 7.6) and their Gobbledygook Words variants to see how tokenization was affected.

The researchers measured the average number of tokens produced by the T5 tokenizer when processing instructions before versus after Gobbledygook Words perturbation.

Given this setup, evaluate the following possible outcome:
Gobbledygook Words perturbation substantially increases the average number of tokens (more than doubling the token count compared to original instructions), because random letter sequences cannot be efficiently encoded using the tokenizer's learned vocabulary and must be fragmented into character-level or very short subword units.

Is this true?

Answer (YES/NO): YES